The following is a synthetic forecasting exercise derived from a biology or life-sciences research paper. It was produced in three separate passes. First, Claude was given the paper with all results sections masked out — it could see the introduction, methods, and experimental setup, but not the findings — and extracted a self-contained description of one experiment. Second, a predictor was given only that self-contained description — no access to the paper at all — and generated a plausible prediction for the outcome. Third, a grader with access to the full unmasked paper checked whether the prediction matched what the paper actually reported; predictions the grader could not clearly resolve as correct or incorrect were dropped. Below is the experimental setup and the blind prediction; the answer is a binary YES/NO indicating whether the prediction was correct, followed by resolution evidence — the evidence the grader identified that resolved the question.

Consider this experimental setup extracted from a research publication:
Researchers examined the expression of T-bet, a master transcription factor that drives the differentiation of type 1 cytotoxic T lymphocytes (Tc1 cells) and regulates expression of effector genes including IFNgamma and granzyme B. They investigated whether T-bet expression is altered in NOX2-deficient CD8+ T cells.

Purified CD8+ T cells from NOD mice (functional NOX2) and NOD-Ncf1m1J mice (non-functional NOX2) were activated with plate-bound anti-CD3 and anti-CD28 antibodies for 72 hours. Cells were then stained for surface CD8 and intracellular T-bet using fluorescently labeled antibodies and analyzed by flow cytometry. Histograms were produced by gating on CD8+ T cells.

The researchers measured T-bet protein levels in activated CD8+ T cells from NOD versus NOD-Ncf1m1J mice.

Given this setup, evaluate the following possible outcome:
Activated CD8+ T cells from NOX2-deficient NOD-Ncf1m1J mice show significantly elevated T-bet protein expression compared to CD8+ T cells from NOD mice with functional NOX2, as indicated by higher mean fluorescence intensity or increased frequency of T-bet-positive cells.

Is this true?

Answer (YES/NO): NO